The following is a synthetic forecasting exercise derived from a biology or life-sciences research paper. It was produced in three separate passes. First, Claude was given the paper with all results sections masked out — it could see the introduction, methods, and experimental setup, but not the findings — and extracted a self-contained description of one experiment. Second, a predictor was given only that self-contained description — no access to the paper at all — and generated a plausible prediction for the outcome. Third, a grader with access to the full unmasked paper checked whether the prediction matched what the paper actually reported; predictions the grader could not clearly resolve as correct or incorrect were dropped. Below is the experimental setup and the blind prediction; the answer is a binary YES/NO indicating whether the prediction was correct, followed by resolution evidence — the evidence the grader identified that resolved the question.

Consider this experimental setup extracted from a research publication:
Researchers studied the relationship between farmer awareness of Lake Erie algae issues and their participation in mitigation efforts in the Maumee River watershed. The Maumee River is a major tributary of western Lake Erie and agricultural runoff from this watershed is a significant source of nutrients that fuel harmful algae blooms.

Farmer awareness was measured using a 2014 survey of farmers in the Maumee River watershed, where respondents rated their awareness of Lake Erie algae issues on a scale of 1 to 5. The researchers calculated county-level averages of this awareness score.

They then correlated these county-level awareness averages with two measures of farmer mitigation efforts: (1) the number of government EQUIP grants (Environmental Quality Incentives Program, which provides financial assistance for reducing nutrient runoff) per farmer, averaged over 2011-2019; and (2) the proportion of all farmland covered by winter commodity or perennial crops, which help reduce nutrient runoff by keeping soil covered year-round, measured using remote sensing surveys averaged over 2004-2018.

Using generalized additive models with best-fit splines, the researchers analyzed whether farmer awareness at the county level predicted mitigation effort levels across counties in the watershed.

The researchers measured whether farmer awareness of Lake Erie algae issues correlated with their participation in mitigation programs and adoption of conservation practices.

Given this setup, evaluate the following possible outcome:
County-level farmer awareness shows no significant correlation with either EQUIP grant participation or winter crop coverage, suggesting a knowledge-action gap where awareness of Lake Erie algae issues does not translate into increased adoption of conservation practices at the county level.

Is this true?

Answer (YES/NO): NO